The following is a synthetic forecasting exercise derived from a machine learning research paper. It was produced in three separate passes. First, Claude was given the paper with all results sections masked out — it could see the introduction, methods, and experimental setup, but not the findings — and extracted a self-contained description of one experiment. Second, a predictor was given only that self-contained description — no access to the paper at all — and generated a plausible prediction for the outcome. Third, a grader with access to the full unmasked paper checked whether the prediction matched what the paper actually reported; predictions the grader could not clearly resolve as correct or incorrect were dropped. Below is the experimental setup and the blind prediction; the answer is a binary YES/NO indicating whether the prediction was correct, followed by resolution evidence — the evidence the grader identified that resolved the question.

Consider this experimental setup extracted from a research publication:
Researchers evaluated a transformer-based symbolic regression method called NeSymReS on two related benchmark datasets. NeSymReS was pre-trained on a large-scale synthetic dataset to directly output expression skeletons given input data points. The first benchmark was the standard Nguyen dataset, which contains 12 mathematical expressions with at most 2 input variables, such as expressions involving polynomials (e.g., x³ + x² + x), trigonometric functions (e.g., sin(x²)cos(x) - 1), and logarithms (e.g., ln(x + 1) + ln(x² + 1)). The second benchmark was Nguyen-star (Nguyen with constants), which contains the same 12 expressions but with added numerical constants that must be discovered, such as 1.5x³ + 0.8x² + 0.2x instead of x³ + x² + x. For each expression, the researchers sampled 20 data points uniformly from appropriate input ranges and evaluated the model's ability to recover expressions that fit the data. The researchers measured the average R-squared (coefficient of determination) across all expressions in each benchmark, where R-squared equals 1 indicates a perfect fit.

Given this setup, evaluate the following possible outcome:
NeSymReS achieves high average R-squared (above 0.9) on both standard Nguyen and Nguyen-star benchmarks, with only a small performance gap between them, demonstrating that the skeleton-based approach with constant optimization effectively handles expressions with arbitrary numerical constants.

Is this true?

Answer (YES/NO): NO